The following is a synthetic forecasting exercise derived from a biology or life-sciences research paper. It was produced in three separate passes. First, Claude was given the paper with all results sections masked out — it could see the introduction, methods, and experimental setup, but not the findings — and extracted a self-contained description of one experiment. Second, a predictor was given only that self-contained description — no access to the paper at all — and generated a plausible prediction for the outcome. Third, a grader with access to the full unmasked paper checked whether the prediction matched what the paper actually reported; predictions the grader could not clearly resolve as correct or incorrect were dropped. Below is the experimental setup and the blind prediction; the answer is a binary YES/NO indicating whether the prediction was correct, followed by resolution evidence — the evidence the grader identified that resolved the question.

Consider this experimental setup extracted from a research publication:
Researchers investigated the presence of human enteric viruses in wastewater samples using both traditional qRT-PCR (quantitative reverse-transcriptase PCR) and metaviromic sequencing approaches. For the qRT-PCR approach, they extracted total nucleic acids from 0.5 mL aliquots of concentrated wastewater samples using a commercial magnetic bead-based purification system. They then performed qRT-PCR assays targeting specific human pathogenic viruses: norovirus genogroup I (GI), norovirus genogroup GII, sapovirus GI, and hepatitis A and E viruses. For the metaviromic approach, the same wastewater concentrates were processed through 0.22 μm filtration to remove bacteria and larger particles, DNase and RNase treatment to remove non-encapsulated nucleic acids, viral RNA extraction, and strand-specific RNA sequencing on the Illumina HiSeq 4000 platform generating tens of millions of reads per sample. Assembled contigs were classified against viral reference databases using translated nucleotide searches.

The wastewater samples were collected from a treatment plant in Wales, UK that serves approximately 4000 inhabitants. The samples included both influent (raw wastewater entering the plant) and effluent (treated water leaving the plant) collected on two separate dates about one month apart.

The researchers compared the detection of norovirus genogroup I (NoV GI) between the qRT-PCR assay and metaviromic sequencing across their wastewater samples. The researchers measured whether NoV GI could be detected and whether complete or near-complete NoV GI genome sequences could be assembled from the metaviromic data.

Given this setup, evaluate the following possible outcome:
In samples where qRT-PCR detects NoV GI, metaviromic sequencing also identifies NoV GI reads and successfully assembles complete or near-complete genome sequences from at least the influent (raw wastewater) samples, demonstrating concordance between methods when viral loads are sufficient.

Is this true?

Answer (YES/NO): NO